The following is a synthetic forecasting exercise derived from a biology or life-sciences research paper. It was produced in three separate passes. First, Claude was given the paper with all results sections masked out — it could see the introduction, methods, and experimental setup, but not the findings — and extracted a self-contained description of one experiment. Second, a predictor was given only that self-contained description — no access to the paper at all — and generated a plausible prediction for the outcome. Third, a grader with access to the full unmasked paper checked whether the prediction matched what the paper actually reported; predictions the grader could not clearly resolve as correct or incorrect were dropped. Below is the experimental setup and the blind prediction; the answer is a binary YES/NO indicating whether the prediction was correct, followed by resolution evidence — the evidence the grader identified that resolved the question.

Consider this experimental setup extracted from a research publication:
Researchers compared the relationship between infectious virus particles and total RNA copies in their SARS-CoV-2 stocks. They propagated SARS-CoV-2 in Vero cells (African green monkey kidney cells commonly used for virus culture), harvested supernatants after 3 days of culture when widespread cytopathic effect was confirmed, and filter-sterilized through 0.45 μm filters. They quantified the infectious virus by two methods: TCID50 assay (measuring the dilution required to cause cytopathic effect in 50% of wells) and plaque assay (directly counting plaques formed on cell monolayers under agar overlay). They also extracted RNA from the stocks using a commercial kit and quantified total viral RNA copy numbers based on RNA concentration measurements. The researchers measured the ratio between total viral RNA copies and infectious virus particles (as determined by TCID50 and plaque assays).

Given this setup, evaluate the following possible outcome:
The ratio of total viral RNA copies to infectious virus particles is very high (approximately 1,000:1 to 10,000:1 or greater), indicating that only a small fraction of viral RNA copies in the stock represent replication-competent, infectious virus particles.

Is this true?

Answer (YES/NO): YES